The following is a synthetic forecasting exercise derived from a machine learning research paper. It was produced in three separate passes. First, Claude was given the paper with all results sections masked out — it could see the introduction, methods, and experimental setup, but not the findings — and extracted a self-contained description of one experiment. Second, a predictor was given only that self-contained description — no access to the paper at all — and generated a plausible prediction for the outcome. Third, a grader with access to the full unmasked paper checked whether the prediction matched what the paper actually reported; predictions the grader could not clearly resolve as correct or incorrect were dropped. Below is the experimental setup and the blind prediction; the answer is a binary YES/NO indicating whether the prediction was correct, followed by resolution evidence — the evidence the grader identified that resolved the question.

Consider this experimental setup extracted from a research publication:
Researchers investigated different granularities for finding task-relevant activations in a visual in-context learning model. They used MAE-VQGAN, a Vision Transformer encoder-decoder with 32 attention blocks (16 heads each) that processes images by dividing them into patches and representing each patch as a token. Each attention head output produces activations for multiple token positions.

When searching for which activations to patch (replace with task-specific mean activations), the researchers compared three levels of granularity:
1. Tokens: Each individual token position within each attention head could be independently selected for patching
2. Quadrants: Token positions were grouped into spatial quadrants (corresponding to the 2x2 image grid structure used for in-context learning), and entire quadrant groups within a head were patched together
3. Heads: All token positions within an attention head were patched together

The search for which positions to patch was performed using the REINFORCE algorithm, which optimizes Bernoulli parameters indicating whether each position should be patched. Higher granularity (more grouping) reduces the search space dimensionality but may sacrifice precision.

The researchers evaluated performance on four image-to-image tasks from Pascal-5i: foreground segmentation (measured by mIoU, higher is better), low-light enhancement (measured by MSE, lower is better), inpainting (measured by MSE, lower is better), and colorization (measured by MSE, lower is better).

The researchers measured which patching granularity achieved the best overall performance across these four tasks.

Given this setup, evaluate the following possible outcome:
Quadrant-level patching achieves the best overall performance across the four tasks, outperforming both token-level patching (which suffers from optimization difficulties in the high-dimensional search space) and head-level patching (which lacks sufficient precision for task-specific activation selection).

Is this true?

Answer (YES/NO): NO